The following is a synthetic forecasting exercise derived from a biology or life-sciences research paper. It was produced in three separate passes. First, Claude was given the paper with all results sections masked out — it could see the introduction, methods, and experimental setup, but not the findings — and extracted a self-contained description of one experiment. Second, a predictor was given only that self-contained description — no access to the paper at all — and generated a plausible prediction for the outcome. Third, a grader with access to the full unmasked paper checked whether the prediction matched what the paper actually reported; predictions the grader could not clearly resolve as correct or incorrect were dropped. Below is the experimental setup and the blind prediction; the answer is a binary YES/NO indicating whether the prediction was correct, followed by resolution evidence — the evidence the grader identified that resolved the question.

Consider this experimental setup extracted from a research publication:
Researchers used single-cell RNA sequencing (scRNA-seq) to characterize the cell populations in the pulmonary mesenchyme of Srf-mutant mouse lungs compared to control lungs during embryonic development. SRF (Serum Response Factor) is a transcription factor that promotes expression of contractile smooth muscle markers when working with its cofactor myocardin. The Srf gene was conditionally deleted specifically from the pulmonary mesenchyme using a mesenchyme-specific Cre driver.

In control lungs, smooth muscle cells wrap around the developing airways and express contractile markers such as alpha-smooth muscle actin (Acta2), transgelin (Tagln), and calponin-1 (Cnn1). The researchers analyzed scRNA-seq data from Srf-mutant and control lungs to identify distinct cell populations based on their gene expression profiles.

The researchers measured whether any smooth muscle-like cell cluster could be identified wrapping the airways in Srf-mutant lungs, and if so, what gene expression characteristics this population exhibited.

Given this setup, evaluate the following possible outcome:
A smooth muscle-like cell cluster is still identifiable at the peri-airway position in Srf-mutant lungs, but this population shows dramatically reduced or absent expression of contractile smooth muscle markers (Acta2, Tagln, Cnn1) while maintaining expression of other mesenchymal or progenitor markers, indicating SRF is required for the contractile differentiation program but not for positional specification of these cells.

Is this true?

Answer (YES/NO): YES